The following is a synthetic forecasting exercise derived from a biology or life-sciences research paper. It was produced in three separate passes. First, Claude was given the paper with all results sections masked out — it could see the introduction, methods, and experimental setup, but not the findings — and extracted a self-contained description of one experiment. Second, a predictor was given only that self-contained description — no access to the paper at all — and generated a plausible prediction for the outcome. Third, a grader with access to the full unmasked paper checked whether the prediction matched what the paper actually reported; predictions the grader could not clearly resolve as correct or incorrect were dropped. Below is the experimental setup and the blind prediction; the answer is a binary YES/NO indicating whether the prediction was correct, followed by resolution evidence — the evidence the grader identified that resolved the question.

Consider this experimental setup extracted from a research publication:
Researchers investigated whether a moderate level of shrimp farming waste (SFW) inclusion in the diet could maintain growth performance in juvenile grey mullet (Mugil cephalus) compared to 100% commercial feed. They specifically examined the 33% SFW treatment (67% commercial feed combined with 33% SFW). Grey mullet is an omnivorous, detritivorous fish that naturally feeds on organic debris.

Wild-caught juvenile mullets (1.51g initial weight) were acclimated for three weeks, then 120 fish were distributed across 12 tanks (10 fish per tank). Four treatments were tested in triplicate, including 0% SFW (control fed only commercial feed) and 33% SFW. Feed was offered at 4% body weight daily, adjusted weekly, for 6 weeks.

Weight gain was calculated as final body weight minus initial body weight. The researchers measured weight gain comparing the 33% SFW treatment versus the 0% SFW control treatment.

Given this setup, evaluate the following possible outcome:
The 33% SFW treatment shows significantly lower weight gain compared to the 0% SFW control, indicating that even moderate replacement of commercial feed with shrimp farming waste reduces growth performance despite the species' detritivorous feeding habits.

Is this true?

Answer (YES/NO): YES